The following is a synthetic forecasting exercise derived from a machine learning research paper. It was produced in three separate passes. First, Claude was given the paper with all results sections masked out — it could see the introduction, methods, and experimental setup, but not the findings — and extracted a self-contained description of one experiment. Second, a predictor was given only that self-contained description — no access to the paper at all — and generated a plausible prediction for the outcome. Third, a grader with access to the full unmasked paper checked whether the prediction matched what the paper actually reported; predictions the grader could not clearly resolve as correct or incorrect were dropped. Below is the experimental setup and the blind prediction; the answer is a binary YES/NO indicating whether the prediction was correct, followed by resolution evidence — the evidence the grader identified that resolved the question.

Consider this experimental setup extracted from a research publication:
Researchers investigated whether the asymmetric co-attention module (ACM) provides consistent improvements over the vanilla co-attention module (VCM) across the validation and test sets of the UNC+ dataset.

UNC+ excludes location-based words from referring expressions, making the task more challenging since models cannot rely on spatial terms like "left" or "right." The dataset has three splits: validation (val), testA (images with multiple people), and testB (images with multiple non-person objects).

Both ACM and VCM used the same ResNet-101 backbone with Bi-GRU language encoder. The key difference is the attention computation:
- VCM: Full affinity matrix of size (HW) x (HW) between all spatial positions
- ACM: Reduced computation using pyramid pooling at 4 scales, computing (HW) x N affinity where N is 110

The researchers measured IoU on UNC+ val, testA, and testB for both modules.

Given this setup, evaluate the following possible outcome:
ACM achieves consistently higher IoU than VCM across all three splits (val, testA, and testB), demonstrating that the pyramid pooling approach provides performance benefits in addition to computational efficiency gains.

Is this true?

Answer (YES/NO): YES